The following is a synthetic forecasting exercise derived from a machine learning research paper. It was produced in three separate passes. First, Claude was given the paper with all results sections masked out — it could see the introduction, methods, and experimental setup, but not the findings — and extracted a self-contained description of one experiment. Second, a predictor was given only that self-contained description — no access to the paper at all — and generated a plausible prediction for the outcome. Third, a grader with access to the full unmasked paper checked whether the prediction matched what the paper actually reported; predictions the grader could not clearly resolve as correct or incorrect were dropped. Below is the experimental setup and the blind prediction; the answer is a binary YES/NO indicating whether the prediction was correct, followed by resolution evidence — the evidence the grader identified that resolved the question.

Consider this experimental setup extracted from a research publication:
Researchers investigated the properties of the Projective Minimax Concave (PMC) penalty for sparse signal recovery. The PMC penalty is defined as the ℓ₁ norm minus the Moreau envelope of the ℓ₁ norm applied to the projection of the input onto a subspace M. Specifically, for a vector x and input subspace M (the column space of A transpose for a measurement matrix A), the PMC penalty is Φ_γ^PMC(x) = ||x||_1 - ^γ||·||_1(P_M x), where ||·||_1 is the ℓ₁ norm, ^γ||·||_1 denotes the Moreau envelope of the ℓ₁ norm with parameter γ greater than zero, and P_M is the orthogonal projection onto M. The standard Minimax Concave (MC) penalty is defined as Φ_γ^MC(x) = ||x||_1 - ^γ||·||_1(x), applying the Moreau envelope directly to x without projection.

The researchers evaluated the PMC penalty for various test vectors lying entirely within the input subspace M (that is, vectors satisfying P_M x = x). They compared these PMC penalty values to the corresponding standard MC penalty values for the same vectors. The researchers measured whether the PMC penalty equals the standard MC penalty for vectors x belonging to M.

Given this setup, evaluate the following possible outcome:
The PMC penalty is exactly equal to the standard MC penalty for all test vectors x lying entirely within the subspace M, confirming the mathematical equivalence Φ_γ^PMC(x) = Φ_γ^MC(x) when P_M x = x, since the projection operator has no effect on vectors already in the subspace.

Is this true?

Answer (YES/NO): YES